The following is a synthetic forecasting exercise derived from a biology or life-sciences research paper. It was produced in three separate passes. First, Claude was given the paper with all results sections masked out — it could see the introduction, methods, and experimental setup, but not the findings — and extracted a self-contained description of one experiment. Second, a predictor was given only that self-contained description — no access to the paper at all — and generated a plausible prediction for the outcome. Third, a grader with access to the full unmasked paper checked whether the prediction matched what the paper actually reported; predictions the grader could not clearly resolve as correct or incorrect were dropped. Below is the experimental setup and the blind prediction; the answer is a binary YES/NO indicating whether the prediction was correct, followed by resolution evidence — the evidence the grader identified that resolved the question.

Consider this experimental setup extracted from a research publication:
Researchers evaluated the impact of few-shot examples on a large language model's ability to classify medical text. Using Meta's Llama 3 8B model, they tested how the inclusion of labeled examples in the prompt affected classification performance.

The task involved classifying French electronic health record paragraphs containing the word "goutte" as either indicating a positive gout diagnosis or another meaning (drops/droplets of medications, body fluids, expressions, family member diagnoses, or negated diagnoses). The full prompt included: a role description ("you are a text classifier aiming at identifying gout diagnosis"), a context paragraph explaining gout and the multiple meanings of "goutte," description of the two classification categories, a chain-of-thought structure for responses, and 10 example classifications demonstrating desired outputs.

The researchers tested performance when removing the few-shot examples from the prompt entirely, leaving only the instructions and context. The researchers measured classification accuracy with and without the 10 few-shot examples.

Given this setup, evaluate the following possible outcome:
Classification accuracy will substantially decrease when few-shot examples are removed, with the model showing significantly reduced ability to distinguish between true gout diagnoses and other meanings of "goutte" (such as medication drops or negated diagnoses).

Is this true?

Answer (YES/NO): NO